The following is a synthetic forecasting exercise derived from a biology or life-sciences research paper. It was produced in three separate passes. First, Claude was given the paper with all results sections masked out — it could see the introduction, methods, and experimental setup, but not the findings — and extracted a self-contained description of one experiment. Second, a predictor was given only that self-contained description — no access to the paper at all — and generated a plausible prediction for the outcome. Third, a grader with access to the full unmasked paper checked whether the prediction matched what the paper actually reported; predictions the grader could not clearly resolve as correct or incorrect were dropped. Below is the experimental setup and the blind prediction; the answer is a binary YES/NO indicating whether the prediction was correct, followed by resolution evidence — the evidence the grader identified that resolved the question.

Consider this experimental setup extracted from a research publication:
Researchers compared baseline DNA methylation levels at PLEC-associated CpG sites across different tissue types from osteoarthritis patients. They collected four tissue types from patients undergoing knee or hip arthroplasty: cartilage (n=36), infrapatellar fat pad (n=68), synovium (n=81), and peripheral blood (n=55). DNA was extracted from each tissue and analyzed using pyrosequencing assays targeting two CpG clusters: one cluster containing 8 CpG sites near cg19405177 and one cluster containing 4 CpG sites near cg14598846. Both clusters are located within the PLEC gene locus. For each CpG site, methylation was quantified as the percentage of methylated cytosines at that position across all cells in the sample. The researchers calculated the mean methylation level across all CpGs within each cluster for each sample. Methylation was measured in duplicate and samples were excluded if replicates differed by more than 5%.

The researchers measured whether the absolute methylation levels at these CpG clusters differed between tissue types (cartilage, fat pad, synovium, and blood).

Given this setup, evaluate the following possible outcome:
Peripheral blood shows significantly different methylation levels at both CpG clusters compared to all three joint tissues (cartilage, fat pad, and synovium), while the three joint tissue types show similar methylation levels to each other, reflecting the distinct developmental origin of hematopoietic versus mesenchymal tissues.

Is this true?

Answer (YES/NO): NO